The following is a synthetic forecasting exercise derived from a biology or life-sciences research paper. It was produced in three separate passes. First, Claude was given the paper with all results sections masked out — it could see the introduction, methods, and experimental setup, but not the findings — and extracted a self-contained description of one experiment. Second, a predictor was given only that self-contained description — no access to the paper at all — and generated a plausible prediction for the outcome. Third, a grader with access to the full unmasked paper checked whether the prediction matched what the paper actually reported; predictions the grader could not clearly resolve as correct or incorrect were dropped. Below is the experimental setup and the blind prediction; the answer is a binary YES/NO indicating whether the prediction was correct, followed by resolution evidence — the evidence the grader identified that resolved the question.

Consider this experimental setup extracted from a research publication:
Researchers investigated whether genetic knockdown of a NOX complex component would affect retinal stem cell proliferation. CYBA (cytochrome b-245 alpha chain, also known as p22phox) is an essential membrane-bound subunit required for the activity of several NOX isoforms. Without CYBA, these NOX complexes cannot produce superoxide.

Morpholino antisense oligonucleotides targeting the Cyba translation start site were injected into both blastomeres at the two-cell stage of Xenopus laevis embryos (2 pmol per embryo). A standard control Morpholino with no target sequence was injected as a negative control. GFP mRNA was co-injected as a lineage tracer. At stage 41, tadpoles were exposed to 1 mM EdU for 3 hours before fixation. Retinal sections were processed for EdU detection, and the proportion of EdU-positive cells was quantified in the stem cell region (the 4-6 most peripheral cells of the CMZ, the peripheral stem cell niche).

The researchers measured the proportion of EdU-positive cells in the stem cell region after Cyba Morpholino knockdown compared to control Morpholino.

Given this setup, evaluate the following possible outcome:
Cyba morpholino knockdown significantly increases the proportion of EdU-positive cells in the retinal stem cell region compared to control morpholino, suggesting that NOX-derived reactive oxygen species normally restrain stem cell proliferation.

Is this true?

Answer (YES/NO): NO